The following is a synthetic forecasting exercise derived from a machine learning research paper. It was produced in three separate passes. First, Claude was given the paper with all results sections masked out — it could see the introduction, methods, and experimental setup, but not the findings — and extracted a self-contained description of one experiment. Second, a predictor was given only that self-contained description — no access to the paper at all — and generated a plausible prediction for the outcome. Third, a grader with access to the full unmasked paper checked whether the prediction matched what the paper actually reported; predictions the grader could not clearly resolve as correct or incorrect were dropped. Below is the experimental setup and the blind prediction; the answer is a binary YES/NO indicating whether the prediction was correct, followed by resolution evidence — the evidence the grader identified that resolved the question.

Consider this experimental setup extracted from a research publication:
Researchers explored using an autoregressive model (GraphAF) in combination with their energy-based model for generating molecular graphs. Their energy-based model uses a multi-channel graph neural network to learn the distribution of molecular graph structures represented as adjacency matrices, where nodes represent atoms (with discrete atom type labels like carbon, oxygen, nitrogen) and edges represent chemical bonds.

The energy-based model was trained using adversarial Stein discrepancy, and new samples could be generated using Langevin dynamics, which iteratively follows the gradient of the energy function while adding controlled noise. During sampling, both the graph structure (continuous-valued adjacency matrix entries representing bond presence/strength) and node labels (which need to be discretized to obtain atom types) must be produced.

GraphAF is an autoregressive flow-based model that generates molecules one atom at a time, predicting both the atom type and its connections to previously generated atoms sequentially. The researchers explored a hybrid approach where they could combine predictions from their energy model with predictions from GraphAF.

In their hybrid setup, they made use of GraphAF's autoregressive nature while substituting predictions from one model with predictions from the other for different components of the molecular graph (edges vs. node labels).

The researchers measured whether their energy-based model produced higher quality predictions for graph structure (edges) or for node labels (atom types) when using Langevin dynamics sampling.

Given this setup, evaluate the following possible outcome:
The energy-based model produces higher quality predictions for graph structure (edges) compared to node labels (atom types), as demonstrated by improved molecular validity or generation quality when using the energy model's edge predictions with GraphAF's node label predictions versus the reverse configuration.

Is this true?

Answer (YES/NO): YES